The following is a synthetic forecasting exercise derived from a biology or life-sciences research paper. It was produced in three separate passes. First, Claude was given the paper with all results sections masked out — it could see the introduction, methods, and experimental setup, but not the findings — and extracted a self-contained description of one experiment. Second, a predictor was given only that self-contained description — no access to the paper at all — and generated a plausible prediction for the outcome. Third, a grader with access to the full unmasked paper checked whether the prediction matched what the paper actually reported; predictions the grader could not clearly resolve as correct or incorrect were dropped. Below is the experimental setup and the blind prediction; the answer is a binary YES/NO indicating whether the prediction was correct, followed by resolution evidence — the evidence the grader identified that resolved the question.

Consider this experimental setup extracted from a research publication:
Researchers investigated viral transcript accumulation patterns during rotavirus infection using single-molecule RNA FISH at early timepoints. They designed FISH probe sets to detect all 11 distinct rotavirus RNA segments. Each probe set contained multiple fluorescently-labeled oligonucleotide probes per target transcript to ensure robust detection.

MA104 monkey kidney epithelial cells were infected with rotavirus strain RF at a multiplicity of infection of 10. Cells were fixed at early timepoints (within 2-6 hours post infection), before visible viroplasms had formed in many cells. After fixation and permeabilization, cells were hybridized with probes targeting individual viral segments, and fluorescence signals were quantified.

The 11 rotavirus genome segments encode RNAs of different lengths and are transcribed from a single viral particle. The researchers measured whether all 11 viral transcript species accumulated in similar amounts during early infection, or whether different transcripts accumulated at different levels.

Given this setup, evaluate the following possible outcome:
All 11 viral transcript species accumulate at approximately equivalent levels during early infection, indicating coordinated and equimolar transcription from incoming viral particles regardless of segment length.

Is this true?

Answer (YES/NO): NO